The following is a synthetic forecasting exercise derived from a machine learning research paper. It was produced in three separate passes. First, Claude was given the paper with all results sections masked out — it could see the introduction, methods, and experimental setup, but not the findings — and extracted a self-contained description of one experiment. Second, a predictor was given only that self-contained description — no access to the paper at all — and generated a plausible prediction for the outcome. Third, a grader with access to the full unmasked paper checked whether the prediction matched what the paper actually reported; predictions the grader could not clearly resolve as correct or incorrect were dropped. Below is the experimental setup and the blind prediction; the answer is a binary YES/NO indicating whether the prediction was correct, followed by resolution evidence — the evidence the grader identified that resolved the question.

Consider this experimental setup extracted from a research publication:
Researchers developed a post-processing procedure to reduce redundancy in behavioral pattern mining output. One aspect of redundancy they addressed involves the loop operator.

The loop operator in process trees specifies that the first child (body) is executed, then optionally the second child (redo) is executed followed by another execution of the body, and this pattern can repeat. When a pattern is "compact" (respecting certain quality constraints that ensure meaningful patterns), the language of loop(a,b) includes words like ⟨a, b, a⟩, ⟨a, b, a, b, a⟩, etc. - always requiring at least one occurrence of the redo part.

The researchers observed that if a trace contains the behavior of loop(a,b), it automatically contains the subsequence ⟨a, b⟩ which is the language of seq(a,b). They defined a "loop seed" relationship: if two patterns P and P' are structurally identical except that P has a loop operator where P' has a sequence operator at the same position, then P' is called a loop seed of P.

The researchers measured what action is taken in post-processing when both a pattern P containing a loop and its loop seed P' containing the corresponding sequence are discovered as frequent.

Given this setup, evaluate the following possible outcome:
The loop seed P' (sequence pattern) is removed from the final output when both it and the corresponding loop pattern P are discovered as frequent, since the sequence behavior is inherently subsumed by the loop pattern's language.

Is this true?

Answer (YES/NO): YES